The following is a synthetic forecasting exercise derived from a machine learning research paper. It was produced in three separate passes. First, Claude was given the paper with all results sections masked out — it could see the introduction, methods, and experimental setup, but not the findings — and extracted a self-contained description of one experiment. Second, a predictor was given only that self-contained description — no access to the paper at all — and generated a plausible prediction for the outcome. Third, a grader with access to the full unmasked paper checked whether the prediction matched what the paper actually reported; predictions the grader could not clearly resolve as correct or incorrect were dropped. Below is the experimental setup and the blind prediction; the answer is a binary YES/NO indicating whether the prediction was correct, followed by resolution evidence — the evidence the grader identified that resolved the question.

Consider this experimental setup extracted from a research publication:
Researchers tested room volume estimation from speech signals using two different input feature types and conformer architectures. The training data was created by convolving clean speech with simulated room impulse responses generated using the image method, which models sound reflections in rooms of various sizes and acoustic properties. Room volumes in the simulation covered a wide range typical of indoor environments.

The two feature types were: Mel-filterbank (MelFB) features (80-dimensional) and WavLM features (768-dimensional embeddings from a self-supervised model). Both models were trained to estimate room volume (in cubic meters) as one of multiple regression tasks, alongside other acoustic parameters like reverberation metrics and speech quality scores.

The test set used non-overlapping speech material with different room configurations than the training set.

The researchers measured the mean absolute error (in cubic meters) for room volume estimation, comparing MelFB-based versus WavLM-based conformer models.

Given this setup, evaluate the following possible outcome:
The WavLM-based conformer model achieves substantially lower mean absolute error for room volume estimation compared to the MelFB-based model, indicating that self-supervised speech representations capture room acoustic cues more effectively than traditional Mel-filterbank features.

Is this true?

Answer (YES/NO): NO